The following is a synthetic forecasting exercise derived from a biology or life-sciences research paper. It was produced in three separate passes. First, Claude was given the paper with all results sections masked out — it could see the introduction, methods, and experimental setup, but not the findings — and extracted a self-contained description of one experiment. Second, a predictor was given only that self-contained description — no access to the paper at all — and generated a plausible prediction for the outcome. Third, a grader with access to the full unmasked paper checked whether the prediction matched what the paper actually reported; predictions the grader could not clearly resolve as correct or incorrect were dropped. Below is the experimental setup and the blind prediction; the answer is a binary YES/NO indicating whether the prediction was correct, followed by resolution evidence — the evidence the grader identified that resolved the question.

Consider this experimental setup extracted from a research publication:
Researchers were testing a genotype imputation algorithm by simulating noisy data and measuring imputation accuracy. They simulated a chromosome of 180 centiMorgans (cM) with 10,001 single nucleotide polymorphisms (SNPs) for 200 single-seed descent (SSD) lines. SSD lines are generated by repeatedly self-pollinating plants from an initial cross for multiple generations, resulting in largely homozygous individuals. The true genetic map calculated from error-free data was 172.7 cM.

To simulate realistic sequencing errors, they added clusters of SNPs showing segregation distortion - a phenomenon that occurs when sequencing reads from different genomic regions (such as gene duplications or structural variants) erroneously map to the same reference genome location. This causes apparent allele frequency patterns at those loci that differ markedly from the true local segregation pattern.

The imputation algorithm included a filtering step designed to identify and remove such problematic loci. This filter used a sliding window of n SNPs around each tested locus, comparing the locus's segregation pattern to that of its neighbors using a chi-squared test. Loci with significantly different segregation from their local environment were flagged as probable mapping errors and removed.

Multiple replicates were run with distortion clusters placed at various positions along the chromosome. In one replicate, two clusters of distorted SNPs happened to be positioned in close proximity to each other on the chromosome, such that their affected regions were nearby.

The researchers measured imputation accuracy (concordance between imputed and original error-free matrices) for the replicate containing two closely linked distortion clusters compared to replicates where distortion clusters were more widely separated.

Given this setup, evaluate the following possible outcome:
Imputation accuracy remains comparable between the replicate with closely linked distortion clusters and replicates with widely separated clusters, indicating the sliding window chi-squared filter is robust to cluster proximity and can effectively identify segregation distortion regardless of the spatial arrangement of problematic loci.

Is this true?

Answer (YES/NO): NO